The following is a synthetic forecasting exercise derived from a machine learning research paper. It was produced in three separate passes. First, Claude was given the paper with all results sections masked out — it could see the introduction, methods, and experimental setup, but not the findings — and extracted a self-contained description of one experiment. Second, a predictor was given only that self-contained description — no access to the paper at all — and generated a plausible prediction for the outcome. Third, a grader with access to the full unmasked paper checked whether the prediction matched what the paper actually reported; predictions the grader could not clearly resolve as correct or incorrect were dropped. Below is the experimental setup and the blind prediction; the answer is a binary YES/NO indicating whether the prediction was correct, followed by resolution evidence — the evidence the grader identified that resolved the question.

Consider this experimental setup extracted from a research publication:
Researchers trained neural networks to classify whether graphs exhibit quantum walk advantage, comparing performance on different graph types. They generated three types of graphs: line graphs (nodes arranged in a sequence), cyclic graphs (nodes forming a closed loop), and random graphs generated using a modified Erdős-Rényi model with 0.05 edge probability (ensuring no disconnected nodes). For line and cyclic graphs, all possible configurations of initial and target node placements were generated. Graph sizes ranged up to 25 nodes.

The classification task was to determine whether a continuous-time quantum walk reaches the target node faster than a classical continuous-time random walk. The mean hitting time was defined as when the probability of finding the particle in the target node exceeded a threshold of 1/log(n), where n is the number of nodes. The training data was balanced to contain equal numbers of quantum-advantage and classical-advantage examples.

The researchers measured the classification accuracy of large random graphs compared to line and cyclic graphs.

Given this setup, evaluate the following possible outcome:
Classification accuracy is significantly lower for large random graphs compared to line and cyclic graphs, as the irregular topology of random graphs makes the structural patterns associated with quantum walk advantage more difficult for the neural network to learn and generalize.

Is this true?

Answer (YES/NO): YES